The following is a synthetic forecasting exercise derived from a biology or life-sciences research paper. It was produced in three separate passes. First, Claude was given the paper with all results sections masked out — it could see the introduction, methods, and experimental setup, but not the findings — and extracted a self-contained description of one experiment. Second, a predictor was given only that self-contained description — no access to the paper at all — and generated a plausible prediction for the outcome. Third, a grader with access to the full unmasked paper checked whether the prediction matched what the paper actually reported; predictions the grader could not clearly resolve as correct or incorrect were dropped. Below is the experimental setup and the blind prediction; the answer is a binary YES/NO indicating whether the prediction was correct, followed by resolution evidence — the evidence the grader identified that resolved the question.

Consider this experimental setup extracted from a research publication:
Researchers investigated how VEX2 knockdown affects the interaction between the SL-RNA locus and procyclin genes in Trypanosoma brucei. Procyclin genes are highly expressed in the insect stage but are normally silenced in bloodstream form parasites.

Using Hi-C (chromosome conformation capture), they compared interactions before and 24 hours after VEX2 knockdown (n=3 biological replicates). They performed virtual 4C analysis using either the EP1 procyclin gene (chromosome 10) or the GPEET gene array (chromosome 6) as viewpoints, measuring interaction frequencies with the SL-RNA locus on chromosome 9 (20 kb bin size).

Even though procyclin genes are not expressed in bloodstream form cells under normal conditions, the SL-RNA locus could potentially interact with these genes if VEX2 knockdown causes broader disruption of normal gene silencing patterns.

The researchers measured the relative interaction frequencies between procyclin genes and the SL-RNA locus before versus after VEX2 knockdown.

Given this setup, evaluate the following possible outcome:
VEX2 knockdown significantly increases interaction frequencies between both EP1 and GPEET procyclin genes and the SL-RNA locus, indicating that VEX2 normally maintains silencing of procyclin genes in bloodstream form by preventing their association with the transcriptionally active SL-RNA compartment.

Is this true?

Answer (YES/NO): YES